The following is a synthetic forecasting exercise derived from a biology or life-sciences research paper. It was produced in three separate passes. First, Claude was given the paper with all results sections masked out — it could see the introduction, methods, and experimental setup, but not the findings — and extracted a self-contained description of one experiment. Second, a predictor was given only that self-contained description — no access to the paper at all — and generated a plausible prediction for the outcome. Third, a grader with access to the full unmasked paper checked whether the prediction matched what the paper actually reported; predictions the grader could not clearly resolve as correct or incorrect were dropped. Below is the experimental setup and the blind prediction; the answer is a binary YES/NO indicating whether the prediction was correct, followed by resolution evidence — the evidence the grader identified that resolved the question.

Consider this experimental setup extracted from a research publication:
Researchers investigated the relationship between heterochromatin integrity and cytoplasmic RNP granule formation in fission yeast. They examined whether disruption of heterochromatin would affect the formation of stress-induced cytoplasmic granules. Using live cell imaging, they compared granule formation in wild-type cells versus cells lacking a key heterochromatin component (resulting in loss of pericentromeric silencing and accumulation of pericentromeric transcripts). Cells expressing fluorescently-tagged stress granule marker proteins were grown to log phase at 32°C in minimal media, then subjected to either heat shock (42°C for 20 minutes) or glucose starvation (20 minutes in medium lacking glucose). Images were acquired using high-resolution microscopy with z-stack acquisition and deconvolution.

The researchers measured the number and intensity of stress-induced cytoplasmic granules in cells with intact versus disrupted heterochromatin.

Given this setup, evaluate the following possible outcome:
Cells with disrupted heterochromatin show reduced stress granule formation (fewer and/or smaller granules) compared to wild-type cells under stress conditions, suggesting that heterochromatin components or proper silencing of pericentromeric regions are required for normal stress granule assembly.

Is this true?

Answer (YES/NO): YES